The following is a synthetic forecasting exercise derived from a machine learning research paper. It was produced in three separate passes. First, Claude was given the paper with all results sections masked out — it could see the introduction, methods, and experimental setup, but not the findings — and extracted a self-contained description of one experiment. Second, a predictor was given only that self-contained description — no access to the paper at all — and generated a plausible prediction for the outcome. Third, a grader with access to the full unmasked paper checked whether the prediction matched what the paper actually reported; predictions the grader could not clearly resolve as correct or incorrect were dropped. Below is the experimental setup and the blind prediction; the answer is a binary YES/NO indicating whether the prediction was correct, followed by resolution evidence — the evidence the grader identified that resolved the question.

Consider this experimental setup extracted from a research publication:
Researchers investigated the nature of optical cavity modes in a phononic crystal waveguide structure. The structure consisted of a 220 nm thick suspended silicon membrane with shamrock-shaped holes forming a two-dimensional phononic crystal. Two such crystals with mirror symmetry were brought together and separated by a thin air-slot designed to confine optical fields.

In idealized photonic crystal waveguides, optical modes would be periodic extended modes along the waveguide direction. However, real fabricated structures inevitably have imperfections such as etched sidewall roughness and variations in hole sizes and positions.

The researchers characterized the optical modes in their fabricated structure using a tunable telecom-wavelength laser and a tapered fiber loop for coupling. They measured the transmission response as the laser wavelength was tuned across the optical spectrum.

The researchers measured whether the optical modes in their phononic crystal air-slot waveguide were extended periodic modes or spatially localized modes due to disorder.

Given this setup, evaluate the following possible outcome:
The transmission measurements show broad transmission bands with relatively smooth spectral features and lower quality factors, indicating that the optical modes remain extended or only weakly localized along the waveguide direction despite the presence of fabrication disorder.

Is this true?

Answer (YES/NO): NO